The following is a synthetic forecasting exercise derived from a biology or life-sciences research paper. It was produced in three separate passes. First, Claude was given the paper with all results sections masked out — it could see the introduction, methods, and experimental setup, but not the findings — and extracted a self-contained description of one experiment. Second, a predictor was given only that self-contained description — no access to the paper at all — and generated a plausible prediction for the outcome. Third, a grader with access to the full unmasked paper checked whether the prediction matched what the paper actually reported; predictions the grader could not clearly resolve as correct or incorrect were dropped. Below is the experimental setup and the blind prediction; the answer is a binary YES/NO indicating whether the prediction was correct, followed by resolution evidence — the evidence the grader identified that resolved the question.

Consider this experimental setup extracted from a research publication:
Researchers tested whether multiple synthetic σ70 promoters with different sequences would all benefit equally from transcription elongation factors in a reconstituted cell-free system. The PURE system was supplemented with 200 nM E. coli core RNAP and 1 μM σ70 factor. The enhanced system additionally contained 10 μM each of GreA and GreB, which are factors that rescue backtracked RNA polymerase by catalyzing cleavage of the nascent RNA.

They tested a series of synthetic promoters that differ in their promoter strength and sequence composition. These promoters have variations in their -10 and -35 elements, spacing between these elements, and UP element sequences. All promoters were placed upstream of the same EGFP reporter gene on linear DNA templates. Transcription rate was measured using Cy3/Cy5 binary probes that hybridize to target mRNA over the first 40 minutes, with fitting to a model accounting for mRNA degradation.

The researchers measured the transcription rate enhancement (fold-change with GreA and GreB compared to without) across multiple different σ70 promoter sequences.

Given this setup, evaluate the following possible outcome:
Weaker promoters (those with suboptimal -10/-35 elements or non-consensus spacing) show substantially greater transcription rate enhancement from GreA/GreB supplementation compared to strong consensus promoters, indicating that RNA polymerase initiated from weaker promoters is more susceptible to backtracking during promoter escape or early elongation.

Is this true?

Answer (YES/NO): NO